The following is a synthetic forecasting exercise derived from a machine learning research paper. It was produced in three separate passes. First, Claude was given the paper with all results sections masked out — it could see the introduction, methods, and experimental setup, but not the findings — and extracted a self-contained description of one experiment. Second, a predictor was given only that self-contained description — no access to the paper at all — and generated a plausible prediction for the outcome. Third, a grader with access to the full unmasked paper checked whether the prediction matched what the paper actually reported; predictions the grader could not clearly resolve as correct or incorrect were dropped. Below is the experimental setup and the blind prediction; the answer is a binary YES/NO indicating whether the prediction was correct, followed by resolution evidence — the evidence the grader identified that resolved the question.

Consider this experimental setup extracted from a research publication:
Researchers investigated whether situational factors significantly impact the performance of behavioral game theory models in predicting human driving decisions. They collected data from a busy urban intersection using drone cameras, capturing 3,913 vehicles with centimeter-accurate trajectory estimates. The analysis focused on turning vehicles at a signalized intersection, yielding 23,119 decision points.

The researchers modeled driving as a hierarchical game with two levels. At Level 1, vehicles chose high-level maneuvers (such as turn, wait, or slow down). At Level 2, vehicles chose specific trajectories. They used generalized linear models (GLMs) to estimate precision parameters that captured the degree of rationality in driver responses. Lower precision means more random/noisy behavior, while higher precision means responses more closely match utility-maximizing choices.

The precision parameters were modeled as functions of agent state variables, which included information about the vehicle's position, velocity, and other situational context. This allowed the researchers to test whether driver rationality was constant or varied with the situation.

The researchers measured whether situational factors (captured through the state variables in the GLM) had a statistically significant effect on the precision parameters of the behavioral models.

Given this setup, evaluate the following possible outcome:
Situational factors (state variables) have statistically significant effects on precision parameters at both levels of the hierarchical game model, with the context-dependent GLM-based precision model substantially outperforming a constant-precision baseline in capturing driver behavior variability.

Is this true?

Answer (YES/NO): NO